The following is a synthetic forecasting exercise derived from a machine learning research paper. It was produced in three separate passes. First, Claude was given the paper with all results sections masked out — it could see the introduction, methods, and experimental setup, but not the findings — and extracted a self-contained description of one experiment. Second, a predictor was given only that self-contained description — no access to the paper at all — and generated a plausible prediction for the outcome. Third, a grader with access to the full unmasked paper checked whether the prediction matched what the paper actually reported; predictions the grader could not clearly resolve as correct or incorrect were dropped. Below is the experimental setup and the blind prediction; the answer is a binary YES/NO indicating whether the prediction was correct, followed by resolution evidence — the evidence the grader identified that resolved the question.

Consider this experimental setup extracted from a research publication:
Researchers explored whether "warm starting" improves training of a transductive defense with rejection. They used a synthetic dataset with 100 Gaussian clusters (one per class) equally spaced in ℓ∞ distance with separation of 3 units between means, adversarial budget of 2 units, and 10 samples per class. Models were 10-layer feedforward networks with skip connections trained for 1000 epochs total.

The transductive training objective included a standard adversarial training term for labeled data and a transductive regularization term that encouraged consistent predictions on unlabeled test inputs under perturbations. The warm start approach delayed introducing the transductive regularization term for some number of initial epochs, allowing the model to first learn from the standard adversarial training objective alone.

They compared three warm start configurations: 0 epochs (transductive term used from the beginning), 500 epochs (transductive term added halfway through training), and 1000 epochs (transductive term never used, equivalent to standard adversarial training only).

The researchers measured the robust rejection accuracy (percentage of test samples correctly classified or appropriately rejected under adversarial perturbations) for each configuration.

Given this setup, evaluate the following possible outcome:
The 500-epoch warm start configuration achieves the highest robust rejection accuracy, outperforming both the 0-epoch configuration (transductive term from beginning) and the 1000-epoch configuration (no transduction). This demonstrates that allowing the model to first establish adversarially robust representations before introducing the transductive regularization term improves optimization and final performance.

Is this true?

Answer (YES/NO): YES